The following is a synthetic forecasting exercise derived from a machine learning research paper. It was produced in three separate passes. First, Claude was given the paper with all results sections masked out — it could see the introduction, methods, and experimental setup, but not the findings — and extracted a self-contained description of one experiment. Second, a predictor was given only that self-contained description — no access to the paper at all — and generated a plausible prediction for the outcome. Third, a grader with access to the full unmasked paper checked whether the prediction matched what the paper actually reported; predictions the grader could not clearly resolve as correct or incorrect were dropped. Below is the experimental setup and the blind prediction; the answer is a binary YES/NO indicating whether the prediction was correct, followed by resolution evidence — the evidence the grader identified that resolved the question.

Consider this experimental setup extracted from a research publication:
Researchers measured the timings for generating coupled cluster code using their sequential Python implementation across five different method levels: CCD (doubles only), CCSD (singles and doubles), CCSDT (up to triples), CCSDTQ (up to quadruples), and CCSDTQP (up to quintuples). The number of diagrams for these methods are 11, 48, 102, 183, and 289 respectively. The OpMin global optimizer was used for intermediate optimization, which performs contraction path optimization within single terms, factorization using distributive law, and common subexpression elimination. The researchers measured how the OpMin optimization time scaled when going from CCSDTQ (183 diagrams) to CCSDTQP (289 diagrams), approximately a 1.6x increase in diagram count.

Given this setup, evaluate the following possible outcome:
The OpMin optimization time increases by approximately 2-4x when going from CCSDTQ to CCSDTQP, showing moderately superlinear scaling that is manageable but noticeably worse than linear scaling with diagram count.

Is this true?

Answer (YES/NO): NO